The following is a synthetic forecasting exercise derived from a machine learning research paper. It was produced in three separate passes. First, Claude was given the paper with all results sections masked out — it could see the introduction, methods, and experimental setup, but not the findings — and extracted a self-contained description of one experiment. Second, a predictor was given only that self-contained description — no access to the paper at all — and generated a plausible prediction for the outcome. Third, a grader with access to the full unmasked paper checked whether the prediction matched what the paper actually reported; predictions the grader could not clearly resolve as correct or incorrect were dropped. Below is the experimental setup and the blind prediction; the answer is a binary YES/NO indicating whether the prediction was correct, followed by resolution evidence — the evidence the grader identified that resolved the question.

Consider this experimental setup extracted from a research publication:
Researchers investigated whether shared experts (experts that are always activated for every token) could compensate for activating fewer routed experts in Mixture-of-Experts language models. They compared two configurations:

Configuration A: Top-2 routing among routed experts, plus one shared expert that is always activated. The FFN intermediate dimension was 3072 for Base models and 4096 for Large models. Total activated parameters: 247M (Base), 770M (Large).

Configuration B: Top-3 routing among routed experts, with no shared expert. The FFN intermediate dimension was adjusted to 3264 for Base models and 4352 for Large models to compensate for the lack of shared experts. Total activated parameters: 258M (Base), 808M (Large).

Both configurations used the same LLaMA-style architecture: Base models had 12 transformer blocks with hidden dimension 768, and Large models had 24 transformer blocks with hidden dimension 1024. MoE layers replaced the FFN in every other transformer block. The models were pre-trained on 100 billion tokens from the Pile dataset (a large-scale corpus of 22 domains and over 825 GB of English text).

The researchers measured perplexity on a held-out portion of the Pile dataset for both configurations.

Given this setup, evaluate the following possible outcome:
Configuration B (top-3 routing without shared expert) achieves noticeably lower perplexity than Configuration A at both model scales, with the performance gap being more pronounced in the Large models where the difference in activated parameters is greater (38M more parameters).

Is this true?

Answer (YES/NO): NO